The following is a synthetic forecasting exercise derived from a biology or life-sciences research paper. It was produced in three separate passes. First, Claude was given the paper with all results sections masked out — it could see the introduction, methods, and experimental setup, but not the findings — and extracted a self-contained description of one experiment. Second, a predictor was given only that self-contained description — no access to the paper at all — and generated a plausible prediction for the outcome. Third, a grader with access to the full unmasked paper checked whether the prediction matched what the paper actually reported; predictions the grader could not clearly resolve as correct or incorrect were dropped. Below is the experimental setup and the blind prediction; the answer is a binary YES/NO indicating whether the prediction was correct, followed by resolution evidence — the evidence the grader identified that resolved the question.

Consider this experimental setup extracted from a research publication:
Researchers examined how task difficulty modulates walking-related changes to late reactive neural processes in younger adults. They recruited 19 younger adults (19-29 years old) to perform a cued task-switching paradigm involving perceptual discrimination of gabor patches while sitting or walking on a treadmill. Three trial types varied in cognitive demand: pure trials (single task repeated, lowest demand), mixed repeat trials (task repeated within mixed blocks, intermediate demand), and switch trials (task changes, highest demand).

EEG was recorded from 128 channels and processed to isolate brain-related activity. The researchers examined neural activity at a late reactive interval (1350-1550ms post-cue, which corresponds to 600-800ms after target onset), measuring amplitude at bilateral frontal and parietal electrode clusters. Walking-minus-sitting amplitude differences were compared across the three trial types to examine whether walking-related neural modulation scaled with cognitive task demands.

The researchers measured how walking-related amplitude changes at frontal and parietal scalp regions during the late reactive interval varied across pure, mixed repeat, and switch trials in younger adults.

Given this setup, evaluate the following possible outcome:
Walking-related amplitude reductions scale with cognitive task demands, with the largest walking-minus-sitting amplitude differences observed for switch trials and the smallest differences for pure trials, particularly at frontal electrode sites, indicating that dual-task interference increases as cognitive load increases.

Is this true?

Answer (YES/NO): YES